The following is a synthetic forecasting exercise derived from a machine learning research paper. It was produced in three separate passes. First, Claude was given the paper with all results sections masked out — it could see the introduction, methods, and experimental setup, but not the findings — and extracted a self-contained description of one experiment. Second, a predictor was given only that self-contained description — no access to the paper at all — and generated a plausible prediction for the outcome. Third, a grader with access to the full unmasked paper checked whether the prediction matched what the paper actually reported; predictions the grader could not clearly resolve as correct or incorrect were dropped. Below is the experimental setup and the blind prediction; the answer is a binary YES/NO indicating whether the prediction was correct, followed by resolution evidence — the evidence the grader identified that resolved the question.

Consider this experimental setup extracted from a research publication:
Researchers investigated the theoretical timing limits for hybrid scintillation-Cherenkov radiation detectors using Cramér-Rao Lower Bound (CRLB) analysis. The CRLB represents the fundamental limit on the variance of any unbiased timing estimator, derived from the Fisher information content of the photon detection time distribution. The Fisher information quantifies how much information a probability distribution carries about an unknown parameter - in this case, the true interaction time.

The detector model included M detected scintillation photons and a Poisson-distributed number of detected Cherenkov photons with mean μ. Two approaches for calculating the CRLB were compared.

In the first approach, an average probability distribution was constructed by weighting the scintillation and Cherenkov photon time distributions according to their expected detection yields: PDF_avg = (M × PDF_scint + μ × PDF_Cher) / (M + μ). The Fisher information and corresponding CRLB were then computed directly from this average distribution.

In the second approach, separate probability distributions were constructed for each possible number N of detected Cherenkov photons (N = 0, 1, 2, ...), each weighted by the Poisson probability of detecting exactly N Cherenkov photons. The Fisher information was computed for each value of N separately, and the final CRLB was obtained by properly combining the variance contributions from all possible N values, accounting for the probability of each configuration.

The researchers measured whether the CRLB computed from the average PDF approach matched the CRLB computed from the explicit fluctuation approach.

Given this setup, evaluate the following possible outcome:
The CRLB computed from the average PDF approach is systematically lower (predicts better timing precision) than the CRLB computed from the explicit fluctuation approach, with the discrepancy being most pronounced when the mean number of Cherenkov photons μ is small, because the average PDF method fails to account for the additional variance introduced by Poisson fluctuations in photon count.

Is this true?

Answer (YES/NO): YES